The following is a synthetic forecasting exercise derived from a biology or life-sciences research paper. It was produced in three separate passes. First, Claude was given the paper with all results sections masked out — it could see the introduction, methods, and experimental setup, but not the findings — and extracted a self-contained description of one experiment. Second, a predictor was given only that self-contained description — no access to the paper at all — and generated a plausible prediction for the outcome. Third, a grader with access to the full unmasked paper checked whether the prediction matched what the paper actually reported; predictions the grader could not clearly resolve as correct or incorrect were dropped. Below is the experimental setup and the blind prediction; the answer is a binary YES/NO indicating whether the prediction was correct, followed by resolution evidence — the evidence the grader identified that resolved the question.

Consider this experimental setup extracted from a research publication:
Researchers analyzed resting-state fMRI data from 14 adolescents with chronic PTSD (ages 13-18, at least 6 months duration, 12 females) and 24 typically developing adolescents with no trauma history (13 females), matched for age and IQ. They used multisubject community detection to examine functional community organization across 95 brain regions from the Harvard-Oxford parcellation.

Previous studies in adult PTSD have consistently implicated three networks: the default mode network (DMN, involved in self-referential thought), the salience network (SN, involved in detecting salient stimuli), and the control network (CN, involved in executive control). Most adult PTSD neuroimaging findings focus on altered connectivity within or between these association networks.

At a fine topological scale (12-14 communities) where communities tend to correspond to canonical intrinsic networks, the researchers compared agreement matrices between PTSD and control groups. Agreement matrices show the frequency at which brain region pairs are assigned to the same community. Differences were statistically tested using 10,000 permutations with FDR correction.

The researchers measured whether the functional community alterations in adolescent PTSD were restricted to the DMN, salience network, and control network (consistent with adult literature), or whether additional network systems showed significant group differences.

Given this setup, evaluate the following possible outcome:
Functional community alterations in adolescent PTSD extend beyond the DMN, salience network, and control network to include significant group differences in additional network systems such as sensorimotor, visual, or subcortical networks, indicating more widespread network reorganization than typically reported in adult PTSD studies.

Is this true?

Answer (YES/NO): YES